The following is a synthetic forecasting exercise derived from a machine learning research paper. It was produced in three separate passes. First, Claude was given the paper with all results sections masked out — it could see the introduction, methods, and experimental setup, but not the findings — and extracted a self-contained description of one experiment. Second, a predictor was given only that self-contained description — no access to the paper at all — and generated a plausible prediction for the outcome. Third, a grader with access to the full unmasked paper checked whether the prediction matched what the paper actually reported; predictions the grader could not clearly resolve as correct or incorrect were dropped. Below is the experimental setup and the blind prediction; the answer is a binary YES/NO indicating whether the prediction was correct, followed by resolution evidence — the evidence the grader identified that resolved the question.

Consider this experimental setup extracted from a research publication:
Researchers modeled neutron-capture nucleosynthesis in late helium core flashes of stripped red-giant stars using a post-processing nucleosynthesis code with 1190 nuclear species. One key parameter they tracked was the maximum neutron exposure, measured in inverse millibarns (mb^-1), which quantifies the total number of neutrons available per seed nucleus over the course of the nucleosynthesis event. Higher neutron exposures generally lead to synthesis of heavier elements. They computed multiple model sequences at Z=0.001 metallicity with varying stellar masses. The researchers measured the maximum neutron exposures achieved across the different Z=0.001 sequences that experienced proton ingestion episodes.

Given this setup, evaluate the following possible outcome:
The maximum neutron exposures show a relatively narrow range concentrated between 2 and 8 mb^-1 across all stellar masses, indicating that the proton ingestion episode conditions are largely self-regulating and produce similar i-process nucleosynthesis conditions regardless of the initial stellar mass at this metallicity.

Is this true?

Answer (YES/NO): NO